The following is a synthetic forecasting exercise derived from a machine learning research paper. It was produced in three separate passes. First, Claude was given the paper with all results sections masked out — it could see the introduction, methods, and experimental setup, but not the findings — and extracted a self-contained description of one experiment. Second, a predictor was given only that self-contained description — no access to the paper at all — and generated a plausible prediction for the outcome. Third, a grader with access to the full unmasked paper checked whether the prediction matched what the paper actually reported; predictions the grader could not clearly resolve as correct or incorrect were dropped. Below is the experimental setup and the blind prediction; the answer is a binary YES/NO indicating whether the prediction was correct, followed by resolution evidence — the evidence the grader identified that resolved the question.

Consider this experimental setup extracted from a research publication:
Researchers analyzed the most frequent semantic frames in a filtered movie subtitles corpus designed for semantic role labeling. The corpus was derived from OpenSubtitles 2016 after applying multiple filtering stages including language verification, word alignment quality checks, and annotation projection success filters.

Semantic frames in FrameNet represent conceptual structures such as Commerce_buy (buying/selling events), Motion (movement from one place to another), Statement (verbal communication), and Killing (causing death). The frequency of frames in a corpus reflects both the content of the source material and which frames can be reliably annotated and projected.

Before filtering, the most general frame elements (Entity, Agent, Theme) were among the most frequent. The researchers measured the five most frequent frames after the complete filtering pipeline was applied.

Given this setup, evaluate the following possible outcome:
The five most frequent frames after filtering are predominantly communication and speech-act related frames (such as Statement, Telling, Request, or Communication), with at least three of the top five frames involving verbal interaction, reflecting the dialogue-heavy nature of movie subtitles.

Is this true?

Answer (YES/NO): NO